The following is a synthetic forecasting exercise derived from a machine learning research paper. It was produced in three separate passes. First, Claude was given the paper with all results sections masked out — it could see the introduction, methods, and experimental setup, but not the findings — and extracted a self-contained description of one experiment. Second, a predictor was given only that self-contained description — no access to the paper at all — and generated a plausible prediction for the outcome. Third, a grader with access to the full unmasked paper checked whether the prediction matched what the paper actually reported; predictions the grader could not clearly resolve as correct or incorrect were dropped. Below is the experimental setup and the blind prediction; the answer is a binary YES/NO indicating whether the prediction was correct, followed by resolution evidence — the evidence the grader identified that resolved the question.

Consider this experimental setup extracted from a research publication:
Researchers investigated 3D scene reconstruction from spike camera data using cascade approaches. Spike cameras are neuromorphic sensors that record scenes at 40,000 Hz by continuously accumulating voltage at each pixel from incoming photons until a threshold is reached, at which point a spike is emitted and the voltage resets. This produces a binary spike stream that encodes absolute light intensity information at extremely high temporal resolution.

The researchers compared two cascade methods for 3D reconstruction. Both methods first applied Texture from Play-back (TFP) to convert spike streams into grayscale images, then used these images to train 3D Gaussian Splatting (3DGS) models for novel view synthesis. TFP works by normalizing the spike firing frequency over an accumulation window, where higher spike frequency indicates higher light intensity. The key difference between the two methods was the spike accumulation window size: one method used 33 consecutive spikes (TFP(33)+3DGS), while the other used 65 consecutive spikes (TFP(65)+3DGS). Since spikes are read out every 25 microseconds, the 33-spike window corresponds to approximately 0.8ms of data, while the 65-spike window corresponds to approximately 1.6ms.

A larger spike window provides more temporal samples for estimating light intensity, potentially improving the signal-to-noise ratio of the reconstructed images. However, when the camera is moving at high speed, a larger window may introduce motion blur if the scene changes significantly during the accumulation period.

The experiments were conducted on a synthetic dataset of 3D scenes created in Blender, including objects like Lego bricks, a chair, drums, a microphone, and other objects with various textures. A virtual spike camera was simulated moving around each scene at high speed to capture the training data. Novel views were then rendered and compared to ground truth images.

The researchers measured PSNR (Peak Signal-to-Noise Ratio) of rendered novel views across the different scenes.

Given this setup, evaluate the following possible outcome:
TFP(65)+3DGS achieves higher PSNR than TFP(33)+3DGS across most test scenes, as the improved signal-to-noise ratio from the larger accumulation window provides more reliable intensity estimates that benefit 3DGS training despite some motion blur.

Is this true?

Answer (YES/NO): NO